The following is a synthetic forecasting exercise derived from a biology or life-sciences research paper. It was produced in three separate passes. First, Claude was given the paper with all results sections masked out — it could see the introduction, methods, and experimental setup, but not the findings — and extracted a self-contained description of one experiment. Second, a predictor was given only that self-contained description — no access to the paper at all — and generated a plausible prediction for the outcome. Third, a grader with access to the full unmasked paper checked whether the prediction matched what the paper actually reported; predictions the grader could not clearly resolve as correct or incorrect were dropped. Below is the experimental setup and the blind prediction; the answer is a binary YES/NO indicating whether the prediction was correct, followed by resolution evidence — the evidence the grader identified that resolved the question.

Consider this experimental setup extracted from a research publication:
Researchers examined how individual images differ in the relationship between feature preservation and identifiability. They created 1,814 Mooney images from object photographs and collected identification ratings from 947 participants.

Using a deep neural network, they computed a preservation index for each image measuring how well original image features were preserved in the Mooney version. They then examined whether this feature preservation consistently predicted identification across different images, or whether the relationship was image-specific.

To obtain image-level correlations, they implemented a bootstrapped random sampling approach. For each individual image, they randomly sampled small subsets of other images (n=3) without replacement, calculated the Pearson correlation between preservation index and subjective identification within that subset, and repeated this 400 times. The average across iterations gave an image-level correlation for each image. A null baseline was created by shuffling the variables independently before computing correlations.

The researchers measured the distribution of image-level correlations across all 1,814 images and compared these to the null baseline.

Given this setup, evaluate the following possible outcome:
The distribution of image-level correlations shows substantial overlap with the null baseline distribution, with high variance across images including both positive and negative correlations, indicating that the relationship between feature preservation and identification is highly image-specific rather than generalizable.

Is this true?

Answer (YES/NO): NO